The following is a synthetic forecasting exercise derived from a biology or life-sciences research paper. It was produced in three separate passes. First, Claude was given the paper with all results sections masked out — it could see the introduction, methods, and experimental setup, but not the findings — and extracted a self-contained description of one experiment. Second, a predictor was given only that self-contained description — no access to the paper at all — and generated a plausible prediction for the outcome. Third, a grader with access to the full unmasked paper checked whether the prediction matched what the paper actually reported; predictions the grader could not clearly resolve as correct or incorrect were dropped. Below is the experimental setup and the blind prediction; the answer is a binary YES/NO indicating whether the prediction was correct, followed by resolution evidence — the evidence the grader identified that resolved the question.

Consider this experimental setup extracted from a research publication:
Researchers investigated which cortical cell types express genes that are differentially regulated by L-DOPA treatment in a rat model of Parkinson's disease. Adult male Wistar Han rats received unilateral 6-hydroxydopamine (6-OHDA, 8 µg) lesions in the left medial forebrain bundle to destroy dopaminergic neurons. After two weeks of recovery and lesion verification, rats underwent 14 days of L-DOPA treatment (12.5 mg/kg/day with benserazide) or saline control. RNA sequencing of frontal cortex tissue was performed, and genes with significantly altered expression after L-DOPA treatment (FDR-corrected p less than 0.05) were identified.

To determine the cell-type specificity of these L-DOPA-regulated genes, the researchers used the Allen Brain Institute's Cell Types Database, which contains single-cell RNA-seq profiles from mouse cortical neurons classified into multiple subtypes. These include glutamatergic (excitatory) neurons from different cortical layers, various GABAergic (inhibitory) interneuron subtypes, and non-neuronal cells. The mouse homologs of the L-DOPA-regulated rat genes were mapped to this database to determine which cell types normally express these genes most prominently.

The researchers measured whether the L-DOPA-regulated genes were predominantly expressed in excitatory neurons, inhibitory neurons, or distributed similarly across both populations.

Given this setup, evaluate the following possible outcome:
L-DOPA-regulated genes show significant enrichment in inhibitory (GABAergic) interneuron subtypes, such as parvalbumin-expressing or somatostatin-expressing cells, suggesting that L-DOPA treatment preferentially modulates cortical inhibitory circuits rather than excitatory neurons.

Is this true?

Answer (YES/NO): NO